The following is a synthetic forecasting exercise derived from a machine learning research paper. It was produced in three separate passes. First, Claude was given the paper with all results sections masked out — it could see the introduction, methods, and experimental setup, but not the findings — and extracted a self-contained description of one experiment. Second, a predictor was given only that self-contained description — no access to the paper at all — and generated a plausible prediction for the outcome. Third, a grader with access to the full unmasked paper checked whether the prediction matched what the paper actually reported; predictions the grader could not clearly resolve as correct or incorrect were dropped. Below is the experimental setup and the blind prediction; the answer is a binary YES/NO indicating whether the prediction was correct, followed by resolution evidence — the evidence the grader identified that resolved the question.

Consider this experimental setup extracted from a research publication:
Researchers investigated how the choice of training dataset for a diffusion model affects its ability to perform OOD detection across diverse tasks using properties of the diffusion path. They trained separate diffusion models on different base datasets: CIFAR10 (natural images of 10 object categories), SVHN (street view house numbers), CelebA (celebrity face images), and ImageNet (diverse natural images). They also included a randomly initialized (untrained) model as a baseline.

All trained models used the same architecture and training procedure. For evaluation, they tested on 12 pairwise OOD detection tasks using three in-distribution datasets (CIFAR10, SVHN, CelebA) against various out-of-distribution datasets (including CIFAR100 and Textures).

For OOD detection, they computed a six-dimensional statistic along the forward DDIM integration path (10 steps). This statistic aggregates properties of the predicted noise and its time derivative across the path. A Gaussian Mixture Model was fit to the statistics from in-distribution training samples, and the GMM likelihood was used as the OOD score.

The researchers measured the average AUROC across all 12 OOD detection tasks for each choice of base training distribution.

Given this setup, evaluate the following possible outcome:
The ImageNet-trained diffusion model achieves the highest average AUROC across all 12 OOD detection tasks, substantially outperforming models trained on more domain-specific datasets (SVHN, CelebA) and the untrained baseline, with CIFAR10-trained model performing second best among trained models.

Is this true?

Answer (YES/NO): NO